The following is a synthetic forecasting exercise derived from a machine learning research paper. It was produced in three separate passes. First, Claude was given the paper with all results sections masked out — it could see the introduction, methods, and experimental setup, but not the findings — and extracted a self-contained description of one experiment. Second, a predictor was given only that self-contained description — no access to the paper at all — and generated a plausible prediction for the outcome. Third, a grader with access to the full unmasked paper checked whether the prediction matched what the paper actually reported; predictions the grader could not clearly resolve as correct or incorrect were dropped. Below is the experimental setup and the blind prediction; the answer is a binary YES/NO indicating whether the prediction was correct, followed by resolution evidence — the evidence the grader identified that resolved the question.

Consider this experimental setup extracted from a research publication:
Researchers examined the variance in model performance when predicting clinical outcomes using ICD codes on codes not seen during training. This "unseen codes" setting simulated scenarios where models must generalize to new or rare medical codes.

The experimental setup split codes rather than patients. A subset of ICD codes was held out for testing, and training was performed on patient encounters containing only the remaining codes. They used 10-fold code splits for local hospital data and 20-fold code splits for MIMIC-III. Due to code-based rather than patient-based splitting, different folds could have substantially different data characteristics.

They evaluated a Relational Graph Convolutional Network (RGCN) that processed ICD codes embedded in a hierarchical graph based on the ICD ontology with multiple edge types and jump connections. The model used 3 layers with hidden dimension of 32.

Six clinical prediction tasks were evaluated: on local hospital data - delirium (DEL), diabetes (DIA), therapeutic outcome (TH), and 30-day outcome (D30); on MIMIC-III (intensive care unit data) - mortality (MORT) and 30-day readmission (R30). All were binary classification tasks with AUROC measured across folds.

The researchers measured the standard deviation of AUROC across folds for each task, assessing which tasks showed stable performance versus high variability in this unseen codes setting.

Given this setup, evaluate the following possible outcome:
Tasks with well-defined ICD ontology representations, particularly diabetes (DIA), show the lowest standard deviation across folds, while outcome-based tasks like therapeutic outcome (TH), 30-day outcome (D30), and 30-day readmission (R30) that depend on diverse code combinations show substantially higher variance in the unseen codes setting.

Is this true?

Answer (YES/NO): NO